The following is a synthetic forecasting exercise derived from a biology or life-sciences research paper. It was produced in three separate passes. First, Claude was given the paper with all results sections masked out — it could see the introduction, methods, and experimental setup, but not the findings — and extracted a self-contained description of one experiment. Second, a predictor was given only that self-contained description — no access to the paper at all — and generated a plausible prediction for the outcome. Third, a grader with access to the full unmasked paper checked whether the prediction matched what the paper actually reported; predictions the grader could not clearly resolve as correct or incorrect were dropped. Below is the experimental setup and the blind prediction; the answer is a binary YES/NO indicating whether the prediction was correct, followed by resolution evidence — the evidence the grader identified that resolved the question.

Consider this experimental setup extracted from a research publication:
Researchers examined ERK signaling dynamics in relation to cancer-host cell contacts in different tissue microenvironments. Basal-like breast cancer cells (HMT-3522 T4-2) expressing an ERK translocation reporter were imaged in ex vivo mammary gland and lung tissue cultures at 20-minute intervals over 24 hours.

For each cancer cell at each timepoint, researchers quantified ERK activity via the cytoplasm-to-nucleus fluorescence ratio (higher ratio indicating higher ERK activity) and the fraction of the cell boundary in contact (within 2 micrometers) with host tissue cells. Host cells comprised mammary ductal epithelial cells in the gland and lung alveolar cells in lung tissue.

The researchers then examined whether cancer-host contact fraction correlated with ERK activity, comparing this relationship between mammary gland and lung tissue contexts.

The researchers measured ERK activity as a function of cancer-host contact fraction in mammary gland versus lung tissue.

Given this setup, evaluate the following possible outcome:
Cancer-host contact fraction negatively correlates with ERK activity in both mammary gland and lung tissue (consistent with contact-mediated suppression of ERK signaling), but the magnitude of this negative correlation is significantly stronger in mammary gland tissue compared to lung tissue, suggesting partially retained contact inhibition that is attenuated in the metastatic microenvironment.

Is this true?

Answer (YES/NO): NO